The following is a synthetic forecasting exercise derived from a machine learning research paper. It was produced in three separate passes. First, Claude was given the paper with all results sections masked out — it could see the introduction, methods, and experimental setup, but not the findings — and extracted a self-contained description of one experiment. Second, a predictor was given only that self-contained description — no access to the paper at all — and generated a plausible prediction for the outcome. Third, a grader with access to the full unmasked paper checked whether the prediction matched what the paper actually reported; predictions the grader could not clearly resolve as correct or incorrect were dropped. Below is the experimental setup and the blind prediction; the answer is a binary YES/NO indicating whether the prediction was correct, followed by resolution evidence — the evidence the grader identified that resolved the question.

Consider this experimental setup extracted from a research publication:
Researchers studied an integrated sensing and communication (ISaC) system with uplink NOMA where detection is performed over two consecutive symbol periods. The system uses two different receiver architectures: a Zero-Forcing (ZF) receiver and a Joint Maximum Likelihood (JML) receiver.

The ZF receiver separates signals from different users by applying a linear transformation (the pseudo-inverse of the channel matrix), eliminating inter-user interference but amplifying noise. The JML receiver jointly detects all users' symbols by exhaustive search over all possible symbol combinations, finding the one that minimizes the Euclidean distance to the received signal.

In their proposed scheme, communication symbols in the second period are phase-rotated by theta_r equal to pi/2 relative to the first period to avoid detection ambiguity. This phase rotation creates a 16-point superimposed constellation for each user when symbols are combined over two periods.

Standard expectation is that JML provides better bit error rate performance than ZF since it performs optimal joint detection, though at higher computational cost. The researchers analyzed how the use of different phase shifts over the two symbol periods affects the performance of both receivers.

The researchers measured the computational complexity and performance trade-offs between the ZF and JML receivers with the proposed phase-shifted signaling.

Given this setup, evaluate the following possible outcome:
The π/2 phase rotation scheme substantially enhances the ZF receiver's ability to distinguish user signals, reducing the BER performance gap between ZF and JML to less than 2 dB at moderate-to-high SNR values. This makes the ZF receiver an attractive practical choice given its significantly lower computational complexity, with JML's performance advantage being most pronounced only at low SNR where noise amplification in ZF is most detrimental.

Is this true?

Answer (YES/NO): NO